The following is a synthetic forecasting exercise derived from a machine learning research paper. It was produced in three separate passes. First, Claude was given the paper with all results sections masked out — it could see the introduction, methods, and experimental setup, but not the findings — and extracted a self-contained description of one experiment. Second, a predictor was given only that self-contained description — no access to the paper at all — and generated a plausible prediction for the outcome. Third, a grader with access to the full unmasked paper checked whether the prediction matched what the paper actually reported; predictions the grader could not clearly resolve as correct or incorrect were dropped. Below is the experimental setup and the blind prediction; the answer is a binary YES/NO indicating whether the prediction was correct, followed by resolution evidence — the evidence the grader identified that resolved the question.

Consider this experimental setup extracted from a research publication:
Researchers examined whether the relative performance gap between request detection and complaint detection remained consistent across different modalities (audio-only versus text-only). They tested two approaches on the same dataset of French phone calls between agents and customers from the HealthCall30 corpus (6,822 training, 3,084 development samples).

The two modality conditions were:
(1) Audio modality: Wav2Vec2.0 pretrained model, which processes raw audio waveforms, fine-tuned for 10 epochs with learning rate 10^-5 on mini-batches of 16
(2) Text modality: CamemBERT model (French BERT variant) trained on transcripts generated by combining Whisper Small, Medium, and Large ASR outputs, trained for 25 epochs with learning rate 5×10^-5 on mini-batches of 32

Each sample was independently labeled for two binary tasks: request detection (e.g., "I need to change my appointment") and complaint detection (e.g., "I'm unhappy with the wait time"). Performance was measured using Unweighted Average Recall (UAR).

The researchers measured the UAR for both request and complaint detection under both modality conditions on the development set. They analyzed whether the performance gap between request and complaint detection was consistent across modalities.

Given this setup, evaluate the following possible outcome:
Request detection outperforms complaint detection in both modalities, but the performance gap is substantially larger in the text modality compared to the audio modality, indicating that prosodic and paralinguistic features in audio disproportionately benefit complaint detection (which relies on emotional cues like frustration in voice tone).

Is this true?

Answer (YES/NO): YES